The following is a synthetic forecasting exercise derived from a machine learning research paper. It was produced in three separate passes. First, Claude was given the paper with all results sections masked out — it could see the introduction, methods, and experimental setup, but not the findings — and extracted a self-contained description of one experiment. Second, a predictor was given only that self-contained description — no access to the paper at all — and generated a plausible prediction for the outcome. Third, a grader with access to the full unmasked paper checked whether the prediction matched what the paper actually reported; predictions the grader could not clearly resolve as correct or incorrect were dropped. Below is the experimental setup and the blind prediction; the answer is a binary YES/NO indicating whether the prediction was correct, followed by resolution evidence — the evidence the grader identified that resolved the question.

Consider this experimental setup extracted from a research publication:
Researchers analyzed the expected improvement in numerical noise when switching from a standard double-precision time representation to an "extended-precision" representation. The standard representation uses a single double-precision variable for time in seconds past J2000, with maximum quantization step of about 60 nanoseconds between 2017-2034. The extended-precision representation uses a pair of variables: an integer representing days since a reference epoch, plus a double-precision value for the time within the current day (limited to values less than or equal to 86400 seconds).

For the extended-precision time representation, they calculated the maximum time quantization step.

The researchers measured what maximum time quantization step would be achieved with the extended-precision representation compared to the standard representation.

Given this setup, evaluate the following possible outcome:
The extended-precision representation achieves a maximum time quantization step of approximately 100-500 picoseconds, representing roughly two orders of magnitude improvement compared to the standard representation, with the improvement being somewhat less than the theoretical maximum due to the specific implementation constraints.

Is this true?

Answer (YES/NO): NO